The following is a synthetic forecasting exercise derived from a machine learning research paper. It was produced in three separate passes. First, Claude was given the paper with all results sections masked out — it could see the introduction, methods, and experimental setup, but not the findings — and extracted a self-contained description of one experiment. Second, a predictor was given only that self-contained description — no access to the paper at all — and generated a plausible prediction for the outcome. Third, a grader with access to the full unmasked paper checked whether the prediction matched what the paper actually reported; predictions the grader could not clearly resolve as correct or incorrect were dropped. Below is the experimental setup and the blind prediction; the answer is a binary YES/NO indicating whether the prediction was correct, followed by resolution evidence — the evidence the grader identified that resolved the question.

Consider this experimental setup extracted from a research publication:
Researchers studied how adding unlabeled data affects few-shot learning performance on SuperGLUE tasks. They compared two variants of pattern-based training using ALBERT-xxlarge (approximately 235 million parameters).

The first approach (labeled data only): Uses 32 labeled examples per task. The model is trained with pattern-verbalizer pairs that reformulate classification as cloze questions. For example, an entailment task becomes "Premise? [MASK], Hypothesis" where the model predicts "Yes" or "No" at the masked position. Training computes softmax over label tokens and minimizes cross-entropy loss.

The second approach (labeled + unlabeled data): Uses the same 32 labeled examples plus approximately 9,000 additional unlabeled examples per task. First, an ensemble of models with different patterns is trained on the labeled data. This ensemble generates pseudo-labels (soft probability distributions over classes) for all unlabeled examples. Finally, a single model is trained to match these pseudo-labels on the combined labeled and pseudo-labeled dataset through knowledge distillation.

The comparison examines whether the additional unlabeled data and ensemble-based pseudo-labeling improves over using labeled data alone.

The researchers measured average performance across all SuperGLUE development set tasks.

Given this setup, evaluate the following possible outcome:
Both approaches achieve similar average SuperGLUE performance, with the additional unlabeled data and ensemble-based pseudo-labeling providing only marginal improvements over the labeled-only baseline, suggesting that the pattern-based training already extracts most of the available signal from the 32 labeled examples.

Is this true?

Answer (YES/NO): NO